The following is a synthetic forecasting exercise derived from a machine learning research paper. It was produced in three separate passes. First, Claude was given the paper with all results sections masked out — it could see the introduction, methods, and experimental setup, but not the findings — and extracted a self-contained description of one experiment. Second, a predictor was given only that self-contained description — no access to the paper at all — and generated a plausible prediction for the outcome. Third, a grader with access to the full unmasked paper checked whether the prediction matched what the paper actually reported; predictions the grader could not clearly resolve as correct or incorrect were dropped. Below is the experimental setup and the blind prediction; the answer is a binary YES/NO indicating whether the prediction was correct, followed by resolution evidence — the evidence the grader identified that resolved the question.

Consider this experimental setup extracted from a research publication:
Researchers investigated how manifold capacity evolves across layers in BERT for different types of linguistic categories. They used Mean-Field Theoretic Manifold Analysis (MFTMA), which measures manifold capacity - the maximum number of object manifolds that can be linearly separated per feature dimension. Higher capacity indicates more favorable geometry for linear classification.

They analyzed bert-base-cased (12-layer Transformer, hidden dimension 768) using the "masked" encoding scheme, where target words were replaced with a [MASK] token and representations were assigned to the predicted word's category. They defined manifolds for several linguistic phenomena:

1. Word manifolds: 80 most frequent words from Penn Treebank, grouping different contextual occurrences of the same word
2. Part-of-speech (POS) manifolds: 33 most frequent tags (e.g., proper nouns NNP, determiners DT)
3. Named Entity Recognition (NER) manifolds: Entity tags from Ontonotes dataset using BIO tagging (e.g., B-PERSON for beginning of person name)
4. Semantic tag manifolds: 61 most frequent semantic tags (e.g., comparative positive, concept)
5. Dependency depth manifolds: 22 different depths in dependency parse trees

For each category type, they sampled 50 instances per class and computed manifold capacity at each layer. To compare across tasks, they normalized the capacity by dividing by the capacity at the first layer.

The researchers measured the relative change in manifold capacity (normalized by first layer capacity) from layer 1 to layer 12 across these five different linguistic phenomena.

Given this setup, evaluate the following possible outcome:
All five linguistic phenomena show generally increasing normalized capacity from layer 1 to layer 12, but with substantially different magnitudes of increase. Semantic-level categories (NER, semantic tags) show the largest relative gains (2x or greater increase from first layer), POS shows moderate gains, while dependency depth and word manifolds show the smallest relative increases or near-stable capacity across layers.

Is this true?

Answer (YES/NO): NO